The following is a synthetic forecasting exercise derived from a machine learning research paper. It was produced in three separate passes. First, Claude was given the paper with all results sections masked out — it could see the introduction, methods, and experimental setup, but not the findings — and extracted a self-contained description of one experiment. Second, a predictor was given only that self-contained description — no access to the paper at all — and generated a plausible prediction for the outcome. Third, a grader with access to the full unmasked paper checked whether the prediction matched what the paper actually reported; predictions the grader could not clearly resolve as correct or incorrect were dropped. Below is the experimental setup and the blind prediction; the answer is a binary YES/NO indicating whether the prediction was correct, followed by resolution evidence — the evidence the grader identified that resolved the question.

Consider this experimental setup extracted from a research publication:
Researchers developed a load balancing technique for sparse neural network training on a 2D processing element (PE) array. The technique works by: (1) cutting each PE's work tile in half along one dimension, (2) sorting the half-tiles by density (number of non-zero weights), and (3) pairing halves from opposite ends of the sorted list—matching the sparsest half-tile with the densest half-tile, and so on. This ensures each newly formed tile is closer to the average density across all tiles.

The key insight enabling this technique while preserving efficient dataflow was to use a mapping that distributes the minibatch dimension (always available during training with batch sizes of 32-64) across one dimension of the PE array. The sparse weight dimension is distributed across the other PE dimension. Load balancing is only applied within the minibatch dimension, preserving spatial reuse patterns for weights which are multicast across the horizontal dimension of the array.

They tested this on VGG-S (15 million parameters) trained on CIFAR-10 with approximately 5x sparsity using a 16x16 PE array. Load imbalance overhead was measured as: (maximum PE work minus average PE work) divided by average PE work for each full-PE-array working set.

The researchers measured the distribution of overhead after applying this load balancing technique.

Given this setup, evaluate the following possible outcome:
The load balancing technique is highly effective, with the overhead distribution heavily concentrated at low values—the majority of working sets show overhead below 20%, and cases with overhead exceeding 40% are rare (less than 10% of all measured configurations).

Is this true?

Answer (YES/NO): YES